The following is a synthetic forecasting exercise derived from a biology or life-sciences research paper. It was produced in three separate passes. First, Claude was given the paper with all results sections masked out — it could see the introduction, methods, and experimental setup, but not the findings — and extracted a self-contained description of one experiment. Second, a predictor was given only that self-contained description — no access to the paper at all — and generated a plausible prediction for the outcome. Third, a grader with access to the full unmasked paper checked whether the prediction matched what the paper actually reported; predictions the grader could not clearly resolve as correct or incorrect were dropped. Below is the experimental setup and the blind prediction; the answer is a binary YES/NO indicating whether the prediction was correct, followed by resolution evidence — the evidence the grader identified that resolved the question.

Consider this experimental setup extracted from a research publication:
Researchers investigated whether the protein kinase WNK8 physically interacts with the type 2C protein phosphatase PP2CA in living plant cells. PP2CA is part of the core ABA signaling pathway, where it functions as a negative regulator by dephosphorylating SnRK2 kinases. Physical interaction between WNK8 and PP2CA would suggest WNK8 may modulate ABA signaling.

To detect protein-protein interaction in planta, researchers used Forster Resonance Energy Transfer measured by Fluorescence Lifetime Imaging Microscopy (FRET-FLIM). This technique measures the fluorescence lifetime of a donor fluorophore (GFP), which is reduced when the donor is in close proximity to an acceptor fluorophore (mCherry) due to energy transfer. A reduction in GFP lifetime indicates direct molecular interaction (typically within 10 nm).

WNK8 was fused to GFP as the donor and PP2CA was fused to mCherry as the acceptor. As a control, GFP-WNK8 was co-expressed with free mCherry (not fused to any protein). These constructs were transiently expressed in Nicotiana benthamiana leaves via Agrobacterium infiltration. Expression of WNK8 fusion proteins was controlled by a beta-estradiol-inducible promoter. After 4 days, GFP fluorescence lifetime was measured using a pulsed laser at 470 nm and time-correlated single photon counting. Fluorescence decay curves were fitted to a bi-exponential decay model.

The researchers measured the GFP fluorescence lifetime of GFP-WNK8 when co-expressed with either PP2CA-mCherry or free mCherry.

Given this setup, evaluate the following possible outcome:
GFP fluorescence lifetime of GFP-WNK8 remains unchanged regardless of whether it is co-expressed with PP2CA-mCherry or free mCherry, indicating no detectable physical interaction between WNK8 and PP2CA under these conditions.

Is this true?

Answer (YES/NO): NO